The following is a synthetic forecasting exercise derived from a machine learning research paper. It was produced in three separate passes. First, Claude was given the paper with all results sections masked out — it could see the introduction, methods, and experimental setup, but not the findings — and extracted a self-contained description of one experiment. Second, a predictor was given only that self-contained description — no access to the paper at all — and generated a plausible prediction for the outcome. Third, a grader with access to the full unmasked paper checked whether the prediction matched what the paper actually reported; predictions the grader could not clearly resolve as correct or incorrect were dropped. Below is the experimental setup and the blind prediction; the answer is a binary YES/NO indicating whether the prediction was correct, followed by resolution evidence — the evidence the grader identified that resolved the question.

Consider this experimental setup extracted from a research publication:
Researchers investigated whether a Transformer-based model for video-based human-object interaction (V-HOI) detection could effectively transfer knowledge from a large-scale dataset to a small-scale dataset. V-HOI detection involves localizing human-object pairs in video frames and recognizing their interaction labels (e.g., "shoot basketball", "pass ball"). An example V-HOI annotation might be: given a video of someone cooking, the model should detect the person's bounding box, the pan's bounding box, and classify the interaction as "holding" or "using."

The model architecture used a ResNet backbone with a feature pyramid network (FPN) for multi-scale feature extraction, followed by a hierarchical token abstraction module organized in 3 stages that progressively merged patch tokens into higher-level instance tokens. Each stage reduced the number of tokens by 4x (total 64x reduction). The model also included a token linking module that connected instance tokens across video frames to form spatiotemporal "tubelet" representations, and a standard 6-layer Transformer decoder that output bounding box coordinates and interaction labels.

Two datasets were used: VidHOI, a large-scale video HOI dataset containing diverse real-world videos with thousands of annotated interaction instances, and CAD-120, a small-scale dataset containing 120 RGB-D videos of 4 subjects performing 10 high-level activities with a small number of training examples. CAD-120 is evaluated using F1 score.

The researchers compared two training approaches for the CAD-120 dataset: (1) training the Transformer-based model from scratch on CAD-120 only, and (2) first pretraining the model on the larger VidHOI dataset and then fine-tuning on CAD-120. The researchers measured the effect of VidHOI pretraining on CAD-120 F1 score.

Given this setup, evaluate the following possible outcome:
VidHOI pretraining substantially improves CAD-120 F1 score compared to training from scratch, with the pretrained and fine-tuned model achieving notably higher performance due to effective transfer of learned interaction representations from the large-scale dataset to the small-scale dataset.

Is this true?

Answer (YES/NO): YES